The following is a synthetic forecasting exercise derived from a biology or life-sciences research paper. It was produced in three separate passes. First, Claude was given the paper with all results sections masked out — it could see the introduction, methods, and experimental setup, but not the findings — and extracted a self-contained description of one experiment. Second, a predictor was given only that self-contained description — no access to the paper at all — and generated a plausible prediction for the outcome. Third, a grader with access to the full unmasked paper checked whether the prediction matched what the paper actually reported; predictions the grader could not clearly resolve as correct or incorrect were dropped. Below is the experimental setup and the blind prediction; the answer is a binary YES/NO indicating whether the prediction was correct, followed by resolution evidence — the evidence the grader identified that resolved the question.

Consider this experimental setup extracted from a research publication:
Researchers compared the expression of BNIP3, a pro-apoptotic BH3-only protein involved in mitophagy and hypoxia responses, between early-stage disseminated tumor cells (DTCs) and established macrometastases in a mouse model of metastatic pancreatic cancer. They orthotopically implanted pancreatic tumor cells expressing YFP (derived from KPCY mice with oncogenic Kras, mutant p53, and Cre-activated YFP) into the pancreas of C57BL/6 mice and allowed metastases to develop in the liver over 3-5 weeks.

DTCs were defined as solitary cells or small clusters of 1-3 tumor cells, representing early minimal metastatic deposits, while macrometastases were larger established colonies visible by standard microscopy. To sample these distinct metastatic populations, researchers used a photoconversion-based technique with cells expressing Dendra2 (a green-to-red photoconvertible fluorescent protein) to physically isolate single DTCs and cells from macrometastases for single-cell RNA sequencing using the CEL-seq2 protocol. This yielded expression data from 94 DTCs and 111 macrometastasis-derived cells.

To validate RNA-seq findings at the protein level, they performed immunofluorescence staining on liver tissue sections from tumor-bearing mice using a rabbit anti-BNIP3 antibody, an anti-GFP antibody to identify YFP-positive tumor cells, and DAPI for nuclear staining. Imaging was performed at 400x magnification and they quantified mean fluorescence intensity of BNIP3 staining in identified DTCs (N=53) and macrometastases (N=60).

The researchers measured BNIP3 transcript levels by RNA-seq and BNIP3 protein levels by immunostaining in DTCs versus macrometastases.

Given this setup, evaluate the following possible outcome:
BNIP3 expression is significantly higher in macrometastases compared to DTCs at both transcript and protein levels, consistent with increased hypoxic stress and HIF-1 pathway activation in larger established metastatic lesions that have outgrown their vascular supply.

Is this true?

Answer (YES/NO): YES